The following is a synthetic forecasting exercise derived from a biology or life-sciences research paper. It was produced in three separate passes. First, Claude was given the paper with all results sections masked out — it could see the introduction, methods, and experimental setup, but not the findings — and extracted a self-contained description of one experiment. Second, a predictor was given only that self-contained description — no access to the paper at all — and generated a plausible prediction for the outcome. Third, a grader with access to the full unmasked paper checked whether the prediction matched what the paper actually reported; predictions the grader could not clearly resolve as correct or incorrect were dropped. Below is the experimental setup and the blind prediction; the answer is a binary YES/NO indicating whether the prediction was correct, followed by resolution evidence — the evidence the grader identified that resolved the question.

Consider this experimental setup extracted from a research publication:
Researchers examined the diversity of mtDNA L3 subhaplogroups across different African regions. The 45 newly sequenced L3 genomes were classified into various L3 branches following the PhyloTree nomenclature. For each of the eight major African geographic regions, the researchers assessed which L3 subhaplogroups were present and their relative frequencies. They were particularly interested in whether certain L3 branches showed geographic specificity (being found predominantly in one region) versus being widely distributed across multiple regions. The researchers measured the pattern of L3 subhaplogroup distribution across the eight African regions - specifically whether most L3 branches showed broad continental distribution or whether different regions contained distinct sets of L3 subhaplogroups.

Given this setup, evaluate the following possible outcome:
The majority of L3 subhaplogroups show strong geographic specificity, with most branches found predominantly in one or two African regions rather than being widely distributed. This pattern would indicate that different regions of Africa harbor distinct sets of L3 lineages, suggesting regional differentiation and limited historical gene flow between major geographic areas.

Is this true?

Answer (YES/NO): NO